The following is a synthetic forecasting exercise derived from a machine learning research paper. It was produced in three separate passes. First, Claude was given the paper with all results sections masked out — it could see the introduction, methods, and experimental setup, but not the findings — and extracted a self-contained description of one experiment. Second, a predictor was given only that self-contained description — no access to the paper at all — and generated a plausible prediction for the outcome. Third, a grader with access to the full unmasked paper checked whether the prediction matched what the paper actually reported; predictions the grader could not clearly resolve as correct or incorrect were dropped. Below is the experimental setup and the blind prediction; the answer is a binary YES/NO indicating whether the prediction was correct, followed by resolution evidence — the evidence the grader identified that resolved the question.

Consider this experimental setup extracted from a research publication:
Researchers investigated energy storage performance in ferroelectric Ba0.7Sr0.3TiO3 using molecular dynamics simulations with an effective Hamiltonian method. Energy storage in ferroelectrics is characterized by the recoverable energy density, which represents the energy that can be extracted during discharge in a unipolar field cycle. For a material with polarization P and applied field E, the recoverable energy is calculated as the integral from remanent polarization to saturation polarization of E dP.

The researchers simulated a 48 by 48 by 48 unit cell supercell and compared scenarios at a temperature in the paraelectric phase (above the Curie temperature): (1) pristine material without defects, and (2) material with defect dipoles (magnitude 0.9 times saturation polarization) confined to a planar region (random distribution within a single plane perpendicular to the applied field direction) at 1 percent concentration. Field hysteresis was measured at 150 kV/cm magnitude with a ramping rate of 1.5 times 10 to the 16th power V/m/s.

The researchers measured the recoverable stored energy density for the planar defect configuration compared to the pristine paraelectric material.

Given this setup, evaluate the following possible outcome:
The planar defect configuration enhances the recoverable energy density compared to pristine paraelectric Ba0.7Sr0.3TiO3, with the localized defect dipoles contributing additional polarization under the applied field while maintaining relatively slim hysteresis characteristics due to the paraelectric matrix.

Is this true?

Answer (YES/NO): YES